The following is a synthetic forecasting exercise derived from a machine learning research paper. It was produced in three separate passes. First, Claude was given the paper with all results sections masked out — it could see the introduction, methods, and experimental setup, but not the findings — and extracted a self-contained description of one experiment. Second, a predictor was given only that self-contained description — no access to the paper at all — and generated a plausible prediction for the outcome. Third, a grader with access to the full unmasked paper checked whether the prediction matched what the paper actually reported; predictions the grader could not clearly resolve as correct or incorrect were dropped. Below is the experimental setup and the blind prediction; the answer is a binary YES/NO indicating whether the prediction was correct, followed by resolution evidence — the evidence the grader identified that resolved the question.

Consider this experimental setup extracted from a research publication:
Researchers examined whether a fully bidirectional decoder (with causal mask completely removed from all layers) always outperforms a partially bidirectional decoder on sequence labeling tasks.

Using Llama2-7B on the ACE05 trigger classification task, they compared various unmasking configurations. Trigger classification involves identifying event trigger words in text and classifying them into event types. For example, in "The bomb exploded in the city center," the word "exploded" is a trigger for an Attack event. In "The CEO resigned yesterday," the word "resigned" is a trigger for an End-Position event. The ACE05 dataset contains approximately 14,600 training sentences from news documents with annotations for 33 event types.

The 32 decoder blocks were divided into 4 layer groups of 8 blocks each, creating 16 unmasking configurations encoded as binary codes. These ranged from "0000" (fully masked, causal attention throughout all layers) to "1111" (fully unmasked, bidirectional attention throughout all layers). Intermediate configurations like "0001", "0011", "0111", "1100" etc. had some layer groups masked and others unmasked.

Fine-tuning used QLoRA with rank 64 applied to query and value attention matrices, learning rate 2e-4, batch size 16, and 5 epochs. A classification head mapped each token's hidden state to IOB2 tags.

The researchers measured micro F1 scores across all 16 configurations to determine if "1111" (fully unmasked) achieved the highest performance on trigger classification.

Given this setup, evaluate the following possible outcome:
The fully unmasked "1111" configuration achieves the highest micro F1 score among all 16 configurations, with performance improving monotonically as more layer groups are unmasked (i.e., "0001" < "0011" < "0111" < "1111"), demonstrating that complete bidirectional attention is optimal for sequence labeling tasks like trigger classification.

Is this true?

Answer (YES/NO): NO